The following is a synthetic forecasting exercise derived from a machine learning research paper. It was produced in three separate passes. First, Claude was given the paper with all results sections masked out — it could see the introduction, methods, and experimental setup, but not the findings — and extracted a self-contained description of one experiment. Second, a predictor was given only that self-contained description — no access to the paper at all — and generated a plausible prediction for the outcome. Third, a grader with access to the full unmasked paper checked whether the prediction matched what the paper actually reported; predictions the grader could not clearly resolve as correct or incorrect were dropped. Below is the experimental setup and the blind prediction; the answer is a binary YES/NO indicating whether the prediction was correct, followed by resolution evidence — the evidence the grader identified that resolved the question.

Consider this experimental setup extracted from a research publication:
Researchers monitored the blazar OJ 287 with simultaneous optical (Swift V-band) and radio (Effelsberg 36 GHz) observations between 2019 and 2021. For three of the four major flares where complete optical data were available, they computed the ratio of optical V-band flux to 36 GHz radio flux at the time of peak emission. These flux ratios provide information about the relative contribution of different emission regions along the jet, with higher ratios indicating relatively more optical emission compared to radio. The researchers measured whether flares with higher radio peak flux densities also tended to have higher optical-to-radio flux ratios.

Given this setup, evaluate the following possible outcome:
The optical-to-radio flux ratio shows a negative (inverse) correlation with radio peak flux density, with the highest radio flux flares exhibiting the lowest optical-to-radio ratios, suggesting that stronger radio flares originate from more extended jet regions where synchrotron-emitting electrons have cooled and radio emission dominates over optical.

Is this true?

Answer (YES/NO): NO